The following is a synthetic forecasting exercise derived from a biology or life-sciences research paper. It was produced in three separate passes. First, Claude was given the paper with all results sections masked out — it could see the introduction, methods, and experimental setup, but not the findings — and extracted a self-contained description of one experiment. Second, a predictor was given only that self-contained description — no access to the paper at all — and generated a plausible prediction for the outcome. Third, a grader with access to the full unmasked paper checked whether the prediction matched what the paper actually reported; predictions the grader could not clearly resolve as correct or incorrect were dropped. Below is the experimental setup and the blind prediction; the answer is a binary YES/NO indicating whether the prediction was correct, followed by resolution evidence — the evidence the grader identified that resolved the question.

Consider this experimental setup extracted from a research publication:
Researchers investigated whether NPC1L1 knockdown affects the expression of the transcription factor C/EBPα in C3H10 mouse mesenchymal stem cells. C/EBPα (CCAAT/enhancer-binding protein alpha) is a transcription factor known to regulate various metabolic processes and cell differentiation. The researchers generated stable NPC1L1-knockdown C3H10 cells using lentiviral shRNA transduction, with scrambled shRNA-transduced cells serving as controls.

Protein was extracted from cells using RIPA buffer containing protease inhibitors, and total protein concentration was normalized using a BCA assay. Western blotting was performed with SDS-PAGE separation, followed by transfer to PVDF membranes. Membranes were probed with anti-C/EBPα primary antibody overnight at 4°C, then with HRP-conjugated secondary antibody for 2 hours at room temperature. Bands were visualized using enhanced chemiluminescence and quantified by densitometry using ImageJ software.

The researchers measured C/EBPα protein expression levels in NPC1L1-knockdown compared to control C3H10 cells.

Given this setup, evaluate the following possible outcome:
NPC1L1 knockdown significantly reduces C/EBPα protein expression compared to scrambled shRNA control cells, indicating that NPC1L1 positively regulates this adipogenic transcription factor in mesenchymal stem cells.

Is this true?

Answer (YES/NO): YES